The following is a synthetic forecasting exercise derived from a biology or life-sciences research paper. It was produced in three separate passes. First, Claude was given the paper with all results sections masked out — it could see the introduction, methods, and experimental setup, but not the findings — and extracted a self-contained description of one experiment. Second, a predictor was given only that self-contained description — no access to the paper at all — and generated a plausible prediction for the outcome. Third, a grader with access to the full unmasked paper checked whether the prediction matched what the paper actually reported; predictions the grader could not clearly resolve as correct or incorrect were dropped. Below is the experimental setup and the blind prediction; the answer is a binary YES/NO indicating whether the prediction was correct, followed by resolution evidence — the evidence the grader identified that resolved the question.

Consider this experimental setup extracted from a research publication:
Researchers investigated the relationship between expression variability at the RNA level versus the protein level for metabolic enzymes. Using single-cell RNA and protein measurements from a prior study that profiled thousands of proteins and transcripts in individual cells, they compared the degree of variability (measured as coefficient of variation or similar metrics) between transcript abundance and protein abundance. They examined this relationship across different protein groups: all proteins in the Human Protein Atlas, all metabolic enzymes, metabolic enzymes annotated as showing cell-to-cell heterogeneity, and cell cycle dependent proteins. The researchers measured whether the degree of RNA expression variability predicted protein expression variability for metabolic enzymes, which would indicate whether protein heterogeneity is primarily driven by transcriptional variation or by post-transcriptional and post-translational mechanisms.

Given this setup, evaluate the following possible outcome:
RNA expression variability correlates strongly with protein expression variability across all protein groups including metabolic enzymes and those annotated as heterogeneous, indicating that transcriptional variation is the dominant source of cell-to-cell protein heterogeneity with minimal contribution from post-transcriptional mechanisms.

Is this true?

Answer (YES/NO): NO